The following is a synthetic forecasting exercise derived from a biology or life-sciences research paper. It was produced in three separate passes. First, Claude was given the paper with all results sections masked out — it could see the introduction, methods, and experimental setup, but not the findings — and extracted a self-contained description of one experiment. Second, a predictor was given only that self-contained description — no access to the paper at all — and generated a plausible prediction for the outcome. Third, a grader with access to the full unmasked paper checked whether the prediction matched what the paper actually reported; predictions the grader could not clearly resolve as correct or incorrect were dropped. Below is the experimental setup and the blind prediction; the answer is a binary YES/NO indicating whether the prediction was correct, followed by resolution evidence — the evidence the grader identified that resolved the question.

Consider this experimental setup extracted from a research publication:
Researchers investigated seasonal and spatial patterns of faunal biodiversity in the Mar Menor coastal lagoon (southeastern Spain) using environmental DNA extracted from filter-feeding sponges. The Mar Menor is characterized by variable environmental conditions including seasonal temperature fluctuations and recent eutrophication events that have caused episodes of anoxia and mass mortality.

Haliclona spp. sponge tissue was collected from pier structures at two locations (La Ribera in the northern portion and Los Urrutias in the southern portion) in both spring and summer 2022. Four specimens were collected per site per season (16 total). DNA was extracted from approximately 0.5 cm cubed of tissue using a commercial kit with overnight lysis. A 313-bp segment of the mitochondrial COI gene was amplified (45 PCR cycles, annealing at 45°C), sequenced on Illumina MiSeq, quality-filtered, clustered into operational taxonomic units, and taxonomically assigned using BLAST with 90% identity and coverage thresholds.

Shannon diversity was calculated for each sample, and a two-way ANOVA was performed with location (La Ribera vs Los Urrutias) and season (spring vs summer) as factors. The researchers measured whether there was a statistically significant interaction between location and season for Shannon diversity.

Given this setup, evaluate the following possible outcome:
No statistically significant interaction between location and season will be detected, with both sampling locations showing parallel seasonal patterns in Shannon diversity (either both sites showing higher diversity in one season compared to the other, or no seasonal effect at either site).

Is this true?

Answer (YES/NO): YES